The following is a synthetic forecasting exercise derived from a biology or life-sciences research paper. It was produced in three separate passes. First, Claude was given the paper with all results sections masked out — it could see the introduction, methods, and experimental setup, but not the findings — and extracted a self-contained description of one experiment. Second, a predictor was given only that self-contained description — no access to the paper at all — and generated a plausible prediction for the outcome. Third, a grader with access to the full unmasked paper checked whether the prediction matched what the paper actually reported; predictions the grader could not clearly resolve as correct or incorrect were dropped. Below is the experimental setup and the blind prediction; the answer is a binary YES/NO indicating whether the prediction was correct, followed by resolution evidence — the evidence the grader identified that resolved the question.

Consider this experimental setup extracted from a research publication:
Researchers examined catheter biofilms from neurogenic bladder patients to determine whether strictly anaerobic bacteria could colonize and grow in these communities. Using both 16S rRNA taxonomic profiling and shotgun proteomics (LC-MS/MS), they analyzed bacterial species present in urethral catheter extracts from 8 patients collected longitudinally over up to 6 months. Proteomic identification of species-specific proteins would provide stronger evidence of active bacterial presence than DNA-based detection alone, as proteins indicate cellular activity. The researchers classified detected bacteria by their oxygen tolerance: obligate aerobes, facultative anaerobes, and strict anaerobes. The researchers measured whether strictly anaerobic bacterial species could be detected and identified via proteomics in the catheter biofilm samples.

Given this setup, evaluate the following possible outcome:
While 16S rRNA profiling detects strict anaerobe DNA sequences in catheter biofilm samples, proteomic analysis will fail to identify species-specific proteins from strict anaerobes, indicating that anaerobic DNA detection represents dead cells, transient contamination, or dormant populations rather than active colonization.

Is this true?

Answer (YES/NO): NO